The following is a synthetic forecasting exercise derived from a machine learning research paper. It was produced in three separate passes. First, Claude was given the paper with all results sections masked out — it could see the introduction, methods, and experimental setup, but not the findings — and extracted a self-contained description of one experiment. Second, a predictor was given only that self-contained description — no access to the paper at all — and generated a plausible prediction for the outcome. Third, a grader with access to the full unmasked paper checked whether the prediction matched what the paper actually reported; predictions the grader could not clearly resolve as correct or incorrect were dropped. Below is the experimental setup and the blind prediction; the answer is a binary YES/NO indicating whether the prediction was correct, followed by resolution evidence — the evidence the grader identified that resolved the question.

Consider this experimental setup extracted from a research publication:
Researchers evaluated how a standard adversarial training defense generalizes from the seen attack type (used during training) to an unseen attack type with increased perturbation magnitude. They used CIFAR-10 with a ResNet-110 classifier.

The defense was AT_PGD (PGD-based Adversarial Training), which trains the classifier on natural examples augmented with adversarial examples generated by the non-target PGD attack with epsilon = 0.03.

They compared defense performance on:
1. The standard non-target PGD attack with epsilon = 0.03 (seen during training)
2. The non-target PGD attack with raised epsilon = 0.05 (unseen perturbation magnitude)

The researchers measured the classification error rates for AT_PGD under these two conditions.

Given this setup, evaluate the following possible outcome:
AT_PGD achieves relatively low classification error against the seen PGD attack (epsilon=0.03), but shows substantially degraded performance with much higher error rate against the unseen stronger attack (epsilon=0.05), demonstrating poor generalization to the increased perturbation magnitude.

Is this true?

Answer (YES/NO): NO